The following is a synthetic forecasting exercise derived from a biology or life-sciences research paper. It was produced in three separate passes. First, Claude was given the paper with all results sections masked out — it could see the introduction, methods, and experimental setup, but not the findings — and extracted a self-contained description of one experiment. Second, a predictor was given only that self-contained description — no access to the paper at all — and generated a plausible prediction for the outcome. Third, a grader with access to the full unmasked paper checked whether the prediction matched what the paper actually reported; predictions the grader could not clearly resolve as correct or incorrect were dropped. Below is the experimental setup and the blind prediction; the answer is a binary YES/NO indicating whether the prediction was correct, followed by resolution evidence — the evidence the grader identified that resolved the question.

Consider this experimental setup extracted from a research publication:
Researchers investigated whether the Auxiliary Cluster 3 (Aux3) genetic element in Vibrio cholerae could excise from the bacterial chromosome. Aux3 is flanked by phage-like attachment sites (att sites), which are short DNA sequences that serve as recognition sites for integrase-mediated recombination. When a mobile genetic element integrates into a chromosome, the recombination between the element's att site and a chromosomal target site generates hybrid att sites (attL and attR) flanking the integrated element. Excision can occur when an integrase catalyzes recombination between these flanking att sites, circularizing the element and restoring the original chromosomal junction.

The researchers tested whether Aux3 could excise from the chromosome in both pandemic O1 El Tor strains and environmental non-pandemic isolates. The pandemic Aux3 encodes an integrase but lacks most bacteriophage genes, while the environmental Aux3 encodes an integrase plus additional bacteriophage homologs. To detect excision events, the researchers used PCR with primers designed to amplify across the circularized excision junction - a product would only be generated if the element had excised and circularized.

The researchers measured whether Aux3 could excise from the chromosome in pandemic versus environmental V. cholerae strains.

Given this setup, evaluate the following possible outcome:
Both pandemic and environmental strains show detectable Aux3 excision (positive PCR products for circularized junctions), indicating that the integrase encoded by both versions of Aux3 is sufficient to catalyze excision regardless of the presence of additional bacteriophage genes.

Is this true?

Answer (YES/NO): YES